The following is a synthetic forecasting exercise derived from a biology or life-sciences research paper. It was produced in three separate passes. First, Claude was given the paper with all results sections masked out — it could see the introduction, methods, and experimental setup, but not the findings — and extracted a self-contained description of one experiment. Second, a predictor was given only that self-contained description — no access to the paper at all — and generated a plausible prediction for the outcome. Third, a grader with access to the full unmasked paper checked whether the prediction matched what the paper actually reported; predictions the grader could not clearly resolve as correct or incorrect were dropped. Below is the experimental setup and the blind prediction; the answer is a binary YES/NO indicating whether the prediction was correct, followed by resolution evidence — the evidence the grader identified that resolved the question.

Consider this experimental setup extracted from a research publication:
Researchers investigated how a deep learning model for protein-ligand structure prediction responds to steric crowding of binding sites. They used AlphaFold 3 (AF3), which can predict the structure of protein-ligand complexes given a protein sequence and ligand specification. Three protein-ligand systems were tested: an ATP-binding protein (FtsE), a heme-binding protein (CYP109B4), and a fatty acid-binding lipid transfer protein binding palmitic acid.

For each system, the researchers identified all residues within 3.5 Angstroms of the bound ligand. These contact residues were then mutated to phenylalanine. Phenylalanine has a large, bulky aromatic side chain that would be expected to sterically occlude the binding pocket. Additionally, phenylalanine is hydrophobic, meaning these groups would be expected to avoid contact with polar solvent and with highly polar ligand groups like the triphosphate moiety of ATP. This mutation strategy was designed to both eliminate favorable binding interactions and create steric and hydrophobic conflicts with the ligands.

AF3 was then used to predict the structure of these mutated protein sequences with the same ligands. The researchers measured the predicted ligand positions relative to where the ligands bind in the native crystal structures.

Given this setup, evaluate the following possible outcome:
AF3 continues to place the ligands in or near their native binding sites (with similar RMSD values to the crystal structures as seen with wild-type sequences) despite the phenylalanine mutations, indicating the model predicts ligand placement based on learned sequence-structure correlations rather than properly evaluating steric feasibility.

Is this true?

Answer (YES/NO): YES